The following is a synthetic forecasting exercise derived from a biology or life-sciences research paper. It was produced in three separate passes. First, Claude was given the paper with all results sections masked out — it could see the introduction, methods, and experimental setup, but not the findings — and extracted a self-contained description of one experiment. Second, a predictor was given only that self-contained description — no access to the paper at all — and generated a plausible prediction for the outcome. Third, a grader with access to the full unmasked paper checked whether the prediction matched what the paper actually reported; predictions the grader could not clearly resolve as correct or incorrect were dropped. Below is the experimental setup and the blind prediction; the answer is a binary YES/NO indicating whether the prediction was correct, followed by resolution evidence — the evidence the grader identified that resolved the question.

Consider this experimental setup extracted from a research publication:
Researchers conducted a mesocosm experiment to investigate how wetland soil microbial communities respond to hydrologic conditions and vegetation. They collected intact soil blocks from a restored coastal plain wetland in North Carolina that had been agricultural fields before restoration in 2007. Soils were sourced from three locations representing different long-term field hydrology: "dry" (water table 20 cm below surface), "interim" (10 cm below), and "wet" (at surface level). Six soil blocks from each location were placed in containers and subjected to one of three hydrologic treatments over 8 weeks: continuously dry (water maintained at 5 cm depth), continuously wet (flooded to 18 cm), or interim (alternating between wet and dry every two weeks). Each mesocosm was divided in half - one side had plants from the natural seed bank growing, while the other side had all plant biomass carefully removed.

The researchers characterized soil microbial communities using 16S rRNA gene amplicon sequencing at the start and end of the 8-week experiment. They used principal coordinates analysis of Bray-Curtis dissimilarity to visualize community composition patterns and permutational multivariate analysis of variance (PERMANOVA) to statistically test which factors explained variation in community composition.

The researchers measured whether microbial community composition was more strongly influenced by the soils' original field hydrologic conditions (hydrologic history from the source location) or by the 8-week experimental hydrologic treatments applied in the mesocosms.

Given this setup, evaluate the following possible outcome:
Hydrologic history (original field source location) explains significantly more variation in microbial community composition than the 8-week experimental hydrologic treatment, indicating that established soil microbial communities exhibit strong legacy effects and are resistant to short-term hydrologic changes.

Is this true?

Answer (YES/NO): YES